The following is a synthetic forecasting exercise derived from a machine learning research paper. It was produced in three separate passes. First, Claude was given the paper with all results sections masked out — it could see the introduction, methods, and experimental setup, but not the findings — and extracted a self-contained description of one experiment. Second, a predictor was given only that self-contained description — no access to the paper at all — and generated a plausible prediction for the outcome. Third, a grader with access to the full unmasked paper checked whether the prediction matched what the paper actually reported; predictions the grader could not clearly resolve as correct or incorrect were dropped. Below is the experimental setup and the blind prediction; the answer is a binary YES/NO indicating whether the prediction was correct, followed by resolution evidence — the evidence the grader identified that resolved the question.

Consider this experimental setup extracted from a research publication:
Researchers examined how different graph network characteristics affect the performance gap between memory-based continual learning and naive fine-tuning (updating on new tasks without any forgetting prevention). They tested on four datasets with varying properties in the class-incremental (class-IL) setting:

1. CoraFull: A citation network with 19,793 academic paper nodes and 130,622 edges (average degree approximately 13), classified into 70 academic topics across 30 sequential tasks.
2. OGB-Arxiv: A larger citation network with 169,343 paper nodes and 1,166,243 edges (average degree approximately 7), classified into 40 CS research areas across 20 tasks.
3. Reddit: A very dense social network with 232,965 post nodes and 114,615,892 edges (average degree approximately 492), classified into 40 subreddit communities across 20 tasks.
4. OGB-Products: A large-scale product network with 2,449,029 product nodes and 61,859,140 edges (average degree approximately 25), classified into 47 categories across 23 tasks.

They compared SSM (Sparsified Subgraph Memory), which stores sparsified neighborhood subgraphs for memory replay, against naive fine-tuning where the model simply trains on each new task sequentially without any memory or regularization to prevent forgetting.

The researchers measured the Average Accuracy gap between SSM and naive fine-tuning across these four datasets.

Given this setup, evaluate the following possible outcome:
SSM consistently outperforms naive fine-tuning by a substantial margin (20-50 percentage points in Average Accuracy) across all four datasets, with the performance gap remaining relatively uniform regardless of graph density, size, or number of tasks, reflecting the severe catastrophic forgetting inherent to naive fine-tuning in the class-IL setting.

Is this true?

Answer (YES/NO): NO